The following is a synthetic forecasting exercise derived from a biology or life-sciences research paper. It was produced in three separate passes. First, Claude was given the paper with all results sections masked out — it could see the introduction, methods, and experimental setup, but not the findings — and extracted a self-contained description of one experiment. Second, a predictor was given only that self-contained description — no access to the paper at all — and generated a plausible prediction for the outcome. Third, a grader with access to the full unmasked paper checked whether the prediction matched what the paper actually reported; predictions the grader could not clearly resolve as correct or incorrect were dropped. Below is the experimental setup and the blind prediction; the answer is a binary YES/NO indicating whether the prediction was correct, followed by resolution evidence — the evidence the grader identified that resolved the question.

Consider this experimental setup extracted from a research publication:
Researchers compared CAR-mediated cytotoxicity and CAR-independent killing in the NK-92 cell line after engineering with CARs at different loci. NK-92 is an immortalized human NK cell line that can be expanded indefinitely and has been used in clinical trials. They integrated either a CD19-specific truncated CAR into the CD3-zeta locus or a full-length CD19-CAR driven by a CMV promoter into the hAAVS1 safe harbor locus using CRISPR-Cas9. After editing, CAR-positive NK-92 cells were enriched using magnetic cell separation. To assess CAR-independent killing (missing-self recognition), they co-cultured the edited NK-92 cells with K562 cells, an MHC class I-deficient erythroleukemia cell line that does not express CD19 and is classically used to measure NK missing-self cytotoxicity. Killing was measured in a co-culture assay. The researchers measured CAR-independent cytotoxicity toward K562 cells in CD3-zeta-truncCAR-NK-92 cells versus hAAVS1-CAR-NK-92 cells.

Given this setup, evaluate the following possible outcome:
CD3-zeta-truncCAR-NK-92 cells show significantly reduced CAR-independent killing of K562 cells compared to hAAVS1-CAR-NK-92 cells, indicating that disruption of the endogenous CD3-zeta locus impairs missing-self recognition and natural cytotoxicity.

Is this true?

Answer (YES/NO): NO